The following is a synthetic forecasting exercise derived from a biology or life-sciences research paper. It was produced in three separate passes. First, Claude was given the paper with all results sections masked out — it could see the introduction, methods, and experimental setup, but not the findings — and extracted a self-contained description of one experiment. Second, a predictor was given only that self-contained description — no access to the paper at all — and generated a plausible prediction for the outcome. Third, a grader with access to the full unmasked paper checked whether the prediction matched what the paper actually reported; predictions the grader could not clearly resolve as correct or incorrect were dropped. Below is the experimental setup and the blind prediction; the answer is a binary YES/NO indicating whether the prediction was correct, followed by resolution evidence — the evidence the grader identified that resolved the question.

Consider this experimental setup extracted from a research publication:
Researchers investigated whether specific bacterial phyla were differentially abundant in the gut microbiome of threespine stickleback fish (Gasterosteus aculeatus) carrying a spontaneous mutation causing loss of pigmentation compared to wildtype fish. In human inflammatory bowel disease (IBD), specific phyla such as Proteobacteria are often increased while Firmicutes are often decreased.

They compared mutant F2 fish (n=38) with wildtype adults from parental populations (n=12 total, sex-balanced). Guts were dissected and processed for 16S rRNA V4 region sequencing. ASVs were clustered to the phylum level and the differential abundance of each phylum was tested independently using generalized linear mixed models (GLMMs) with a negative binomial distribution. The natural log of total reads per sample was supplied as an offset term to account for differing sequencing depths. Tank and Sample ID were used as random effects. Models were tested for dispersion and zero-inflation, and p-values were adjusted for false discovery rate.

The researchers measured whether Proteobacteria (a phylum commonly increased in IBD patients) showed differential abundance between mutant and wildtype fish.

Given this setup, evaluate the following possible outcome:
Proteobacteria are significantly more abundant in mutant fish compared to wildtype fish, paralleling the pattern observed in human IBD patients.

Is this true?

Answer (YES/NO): YES